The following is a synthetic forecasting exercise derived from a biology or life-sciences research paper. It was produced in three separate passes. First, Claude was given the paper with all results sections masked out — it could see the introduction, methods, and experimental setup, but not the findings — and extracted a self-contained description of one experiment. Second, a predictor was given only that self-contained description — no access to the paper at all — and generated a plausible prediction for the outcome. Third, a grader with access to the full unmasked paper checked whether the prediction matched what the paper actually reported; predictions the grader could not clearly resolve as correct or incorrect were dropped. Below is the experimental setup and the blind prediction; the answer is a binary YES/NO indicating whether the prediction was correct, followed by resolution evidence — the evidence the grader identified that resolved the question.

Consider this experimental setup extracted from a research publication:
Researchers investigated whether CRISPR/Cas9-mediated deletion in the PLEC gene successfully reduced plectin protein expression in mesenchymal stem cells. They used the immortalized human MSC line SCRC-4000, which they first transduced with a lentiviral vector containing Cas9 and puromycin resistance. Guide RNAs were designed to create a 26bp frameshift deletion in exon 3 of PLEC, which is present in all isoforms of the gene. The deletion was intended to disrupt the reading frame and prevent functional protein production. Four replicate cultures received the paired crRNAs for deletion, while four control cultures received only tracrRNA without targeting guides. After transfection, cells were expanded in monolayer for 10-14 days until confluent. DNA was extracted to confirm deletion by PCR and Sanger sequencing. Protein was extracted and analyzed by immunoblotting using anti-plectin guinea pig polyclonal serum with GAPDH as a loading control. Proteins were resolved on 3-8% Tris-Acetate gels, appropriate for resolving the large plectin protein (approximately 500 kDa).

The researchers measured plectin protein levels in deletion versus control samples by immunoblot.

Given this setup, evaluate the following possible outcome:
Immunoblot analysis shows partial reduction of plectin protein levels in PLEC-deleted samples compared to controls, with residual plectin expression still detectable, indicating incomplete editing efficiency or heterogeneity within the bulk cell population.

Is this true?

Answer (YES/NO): NO